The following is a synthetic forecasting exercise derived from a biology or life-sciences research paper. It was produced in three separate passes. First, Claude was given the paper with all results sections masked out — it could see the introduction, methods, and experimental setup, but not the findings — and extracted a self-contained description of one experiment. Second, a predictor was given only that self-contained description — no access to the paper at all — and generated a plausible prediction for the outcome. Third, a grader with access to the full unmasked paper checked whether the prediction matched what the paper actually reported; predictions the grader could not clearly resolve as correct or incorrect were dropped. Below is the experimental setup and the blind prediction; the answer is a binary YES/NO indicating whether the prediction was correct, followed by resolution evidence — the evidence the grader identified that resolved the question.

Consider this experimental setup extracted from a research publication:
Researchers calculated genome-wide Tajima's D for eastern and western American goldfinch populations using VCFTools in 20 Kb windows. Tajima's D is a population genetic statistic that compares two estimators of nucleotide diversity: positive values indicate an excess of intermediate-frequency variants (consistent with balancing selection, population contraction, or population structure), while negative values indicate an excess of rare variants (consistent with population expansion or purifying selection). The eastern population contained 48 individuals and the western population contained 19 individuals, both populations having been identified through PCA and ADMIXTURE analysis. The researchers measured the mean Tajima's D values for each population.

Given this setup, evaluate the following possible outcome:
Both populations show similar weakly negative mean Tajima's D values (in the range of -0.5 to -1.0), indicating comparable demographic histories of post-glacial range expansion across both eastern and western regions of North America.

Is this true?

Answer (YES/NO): NO